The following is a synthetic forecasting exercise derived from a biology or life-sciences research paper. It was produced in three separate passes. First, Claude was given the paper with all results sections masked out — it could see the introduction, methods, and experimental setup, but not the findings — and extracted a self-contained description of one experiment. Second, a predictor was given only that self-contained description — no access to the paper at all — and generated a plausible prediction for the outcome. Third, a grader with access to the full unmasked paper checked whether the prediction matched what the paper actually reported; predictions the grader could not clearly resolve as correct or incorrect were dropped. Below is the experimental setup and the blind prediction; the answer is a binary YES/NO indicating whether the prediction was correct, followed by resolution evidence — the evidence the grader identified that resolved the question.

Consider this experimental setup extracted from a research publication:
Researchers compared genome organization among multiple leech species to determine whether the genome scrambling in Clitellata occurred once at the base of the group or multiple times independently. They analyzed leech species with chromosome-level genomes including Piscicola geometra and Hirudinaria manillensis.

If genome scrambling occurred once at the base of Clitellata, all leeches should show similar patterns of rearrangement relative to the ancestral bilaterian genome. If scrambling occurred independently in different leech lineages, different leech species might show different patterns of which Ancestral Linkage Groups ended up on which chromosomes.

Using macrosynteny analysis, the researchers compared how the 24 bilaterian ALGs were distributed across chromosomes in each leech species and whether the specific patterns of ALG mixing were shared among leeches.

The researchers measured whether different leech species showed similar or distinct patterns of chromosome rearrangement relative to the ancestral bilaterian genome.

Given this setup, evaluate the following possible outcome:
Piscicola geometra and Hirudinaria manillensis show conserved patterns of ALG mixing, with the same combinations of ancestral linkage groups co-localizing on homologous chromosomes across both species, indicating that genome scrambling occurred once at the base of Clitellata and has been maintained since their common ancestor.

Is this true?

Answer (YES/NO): YES